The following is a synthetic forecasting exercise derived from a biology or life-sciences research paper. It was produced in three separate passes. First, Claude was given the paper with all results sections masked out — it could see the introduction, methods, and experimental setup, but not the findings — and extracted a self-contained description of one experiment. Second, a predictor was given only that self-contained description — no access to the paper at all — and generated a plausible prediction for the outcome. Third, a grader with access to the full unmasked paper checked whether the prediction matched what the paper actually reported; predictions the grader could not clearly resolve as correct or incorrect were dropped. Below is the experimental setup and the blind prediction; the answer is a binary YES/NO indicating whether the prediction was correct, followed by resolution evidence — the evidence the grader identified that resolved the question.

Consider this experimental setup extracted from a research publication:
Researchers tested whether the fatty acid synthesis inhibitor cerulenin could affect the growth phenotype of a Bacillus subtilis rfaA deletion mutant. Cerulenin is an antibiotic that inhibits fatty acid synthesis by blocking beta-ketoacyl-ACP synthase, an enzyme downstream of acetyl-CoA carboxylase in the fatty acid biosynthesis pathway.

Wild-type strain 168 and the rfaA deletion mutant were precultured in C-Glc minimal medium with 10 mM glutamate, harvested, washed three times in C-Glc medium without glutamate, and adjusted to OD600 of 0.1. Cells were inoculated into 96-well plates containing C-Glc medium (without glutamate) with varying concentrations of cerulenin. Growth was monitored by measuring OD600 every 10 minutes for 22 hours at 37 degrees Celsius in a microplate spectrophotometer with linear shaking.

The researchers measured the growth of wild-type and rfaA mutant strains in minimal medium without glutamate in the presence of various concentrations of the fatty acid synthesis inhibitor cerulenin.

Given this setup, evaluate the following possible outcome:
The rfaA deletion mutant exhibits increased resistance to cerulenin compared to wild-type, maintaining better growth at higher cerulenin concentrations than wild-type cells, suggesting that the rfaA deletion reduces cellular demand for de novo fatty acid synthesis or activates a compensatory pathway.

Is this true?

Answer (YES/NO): YES